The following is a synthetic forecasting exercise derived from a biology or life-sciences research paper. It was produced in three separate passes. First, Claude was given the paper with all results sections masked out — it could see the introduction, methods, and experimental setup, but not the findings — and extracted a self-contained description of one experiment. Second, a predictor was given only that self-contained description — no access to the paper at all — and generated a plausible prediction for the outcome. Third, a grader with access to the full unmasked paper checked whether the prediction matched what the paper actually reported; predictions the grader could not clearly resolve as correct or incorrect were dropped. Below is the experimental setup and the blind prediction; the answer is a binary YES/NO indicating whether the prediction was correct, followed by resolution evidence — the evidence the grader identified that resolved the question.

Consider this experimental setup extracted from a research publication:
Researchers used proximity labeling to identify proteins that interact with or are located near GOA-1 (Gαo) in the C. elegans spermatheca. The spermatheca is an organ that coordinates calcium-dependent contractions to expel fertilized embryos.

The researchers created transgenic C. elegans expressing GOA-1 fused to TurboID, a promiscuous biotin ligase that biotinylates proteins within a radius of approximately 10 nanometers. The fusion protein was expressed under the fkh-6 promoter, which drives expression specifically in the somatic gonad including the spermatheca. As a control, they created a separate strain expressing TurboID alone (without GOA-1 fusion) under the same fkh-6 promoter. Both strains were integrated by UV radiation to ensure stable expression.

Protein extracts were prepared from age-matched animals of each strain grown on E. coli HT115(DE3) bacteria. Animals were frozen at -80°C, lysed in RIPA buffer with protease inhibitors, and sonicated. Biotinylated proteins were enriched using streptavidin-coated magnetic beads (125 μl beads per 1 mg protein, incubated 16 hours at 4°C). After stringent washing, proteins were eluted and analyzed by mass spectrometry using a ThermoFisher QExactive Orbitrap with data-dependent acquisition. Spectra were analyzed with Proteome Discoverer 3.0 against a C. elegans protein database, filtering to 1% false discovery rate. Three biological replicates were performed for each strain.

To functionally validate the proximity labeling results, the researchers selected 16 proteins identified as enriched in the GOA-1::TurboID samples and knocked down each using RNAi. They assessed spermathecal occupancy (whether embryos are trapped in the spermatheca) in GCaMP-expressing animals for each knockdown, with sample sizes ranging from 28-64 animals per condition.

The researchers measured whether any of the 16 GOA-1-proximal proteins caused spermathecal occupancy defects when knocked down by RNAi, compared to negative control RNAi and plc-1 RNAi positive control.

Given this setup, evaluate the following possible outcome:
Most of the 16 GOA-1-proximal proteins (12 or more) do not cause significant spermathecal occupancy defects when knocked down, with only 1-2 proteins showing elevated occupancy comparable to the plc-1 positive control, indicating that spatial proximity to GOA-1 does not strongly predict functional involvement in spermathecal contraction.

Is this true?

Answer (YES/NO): NO